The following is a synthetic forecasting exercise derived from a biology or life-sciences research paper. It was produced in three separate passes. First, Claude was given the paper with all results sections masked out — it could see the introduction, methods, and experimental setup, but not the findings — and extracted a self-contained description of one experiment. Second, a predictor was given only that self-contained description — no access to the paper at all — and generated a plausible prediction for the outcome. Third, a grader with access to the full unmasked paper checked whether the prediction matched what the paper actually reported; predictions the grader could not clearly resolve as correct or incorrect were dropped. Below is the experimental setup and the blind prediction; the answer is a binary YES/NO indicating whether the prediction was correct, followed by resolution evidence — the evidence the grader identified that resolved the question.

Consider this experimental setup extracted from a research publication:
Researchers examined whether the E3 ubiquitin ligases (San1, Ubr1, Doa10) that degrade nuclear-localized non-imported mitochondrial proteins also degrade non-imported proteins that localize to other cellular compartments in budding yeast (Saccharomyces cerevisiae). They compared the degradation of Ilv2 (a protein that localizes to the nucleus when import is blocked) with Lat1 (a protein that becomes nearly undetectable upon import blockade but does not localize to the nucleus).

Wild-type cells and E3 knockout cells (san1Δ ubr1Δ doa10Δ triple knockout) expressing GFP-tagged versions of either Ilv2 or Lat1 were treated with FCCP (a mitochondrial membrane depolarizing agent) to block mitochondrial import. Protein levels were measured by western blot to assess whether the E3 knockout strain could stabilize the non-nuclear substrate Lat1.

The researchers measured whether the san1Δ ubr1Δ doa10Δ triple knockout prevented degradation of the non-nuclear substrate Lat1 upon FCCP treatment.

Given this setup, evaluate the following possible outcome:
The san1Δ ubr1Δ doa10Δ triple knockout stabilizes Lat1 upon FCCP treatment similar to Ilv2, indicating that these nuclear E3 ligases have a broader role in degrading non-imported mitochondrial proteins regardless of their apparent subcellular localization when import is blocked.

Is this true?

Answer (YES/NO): NO